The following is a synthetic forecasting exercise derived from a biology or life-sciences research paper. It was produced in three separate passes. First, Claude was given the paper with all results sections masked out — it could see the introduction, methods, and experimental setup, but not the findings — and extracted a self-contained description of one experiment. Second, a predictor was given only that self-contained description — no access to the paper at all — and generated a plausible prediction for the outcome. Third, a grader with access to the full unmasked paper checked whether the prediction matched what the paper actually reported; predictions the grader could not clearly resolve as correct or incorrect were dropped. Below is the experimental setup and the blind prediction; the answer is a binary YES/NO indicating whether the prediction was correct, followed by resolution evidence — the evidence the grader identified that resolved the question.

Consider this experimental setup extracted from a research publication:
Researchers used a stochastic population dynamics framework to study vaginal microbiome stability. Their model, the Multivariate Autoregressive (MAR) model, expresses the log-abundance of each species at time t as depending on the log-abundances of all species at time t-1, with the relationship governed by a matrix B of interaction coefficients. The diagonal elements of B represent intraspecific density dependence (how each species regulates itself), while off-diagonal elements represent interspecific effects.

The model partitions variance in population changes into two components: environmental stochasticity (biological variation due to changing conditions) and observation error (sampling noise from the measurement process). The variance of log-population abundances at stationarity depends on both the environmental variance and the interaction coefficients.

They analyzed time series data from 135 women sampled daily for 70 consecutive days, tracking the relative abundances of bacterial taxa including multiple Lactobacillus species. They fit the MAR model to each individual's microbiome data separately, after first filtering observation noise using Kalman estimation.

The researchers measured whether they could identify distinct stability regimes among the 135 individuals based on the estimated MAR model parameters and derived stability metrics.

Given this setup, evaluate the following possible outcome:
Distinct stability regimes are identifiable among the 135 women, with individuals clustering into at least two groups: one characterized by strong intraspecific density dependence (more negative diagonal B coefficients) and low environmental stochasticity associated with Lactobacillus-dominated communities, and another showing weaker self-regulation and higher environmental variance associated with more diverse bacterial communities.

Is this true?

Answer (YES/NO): NO